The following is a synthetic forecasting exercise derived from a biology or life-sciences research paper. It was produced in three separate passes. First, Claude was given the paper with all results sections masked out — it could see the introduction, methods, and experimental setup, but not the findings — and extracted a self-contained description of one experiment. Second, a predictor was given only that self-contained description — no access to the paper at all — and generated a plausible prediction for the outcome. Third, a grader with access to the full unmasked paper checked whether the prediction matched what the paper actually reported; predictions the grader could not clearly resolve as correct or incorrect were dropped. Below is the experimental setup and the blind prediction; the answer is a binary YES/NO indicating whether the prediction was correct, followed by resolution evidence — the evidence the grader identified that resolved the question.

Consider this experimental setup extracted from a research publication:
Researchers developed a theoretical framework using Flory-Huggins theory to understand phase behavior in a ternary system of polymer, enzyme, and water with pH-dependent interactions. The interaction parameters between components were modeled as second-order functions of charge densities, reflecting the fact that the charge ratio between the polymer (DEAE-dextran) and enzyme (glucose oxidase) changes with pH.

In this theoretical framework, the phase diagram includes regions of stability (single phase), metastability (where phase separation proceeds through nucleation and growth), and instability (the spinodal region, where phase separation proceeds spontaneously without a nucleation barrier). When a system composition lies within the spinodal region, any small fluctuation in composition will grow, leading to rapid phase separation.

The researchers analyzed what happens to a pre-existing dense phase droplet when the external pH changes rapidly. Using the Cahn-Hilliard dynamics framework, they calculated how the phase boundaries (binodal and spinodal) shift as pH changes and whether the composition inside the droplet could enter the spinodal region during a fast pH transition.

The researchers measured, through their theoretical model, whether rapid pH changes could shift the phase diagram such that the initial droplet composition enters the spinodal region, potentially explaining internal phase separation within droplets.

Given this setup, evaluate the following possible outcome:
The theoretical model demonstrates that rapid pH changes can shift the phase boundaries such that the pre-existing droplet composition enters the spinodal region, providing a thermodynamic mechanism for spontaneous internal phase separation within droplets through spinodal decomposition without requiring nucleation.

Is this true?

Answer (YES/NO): YES